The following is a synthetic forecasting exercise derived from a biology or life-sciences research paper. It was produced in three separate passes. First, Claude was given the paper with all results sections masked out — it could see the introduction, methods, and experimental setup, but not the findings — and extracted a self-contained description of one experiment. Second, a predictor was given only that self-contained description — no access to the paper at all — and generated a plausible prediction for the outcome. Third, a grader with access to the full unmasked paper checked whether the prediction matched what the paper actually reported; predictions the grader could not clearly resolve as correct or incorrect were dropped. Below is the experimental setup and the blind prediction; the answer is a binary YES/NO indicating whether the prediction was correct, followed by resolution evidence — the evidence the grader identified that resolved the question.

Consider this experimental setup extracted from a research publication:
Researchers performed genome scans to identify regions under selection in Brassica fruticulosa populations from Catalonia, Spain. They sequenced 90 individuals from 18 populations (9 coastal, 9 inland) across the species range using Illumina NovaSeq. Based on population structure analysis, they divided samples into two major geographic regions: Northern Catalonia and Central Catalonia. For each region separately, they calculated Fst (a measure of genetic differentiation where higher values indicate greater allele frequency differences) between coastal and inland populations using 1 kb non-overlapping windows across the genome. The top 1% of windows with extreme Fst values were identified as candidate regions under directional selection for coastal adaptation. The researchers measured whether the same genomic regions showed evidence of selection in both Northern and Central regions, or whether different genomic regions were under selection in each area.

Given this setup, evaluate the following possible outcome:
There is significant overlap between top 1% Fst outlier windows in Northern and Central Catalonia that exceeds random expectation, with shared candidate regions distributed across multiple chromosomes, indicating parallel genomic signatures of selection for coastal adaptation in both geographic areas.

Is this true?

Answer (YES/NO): NO